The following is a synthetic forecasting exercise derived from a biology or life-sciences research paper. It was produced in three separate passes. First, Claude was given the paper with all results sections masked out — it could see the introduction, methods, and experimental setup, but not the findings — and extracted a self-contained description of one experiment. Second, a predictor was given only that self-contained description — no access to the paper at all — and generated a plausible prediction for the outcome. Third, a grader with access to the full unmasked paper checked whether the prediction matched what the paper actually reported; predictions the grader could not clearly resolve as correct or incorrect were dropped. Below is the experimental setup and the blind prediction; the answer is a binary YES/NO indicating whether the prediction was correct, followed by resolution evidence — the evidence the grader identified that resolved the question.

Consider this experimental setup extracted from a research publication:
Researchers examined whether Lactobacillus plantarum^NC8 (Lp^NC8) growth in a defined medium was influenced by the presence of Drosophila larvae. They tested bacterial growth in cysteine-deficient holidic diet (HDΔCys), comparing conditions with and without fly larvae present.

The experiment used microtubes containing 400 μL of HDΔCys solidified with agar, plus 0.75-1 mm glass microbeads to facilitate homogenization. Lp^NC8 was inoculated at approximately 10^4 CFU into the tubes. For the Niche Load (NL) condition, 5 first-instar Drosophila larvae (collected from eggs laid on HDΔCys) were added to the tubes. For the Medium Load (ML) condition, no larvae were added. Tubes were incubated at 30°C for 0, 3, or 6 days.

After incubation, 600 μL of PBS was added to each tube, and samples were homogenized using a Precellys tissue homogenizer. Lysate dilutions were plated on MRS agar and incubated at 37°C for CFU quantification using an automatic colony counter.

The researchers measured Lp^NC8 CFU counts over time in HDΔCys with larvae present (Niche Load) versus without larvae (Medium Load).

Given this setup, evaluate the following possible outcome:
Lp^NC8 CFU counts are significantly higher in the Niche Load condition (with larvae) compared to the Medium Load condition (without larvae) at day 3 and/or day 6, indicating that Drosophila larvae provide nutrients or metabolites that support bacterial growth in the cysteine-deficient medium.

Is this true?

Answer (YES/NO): YES